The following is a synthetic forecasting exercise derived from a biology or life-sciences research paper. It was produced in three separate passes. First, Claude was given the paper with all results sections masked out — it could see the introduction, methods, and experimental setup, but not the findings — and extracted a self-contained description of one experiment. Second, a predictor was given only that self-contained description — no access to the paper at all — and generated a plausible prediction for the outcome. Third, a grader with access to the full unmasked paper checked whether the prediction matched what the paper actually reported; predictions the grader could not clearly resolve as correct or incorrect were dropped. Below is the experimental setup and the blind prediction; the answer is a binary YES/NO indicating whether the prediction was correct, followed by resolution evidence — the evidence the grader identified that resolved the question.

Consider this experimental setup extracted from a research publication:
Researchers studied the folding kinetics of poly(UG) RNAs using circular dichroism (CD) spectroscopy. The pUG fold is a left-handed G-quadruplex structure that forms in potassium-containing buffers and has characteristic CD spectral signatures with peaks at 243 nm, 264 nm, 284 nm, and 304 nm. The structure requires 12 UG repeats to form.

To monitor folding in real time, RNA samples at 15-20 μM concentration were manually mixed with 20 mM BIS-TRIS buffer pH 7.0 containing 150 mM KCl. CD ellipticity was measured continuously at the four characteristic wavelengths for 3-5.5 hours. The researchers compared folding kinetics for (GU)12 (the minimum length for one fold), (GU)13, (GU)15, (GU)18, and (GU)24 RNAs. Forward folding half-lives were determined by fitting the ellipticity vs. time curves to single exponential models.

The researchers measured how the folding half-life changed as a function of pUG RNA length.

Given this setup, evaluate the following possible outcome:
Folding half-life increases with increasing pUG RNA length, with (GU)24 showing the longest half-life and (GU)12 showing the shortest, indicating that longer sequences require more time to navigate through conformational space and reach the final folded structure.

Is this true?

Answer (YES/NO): NO